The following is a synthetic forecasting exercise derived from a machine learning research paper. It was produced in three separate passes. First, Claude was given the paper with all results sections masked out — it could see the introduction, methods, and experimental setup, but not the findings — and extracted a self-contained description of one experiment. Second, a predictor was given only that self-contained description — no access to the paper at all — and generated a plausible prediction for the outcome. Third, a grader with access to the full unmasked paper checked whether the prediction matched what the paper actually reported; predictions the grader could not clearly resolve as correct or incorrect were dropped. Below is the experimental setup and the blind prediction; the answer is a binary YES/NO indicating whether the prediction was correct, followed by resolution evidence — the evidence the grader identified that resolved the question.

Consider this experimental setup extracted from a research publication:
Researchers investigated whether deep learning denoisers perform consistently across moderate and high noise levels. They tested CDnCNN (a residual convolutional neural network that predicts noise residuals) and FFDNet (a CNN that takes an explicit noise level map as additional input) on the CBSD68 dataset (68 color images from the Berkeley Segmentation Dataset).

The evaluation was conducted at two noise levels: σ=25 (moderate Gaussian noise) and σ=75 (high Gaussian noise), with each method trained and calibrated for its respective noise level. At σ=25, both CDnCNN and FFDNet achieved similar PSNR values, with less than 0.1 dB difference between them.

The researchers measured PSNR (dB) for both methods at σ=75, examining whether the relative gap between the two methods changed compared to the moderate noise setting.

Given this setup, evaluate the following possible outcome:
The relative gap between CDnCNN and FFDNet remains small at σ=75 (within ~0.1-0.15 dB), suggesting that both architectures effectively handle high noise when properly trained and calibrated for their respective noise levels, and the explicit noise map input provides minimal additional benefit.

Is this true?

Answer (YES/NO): NO